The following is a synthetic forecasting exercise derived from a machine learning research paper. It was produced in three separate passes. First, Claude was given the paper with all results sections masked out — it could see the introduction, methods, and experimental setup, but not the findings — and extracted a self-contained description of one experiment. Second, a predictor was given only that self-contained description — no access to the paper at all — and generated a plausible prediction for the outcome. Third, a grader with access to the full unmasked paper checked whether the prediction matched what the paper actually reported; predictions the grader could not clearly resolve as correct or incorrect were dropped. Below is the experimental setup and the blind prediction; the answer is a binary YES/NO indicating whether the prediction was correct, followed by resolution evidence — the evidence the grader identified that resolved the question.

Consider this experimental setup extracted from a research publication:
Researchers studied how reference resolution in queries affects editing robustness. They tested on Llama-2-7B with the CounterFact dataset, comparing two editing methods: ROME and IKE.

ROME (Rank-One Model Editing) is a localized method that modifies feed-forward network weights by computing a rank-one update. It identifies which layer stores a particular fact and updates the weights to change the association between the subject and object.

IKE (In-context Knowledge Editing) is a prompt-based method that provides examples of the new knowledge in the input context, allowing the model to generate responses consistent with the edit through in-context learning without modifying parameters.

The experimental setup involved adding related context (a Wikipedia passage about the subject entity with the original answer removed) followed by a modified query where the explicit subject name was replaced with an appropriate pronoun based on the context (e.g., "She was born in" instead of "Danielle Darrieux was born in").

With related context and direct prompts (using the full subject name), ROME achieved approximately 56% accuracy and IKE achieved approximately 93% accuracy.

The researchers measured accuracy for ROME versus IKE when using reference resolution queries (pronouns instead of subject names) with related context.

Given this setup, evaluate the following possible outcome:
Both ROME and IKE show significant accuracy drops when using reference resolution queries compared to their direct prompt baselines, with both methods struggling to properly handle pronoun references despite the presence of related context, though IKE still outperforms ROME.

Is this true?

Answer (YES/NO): NO